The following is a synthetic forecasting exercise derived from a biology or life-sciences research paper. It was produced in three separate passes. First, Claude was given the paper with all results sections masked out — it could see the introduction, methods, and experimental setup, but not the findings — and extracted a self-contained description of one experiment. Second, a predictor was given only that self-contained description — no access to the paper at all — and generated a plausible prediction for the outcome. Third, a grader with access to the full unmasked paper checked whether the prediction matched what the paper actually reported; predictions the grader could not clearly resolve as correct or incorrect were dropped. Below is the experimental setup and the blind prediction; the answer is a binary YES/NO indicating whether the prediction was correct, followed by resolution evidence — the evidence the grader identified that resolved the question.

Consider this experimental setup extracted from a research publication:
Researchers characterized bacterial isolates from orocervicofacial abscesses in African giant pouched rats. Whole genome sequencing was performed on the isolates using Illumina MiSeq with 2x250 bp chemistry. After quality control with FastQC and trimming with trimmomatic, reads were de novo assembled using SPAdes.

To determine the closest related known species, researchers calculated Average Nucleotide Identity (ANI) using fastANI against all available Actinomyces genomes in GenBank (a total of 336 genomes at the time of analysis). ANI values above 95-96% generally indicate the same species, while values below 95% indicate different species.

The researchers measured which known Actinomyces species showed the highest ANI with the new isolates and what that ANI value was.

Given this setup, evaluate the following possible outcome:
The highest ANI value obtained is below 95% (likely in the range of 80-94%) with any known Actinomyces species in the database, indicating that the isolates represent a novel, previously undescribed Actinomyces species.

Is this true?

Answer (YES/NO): YES